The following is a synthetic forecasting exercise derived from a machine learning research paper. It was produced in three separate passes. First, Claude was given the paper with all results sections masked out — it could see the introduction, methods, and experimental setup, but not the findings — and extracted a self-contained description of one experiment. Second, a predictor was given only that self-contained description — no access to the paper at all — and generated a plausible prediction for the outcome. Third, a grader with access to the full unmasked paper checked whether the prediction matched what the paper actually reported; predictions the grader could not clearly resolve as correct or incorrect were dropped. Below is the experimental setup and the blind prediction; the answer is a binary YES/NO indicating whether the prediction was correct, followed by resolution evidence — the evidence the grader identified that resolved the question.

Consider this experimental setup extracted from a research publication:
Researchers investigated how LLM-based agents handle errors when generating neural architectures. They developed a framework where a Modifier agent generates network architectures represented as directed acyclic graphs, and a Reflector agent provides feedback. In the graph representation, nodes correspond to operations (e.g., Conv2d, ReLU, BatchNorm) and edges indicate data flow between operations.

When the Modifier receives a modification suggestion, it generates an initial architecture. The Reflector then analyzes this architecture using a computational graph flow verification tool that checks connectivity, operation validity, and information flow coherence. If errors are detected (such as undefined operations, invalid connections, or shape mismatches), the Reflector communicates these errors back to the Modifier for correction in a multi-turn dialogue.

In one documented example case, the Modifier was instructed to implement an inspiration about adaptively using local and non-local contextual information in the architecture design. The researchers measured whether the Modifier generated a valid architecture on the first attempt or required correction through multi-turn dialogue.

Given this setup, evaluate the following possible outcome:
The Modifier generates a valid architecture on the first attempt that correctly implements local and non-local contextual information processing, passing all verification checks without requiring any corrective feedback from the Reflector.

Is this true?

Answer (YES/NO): NO